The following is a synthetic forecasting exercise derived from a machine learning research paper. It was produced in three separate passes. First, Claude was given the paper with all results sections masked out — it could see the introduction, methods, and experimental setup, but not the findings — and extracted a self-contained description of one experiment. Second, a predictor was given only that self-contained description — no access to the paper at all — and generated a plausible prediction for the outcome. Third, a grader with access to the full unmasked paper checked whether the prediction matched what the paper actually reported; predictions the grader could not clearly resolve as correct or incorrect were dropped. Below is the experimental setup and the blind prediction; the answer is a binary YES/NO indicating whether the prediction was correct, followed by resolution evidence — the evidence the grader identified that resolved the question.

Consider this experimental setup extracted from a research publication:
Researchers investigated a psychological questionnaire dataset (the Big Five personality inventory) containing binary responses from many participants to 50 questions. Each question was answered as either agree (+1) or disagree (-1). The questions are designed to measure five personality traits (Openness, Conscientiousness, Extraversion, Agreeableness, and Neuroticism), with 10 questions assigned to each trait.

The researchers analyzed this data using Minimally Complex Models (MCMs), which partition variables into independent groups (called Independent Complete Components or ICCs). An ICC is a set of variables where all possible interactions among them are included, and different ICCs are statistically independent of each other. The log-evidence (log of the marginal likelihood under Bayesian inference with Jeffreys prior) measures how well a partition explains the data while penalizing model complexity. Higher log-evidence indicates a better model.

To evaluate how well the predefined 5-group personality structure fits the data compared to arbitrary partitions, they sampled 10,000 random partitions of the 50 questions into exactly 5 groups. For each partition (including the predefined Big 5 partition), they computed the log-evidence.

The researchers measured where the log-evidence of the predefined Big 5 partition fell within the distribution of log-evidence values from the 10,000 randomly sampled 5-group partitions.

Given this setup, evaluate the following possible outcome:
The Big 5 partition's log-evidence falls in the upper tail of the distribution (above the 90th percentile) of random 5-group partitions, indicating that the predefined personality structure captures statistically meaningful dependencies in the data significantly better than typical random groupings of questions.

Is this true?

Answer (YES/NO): YES